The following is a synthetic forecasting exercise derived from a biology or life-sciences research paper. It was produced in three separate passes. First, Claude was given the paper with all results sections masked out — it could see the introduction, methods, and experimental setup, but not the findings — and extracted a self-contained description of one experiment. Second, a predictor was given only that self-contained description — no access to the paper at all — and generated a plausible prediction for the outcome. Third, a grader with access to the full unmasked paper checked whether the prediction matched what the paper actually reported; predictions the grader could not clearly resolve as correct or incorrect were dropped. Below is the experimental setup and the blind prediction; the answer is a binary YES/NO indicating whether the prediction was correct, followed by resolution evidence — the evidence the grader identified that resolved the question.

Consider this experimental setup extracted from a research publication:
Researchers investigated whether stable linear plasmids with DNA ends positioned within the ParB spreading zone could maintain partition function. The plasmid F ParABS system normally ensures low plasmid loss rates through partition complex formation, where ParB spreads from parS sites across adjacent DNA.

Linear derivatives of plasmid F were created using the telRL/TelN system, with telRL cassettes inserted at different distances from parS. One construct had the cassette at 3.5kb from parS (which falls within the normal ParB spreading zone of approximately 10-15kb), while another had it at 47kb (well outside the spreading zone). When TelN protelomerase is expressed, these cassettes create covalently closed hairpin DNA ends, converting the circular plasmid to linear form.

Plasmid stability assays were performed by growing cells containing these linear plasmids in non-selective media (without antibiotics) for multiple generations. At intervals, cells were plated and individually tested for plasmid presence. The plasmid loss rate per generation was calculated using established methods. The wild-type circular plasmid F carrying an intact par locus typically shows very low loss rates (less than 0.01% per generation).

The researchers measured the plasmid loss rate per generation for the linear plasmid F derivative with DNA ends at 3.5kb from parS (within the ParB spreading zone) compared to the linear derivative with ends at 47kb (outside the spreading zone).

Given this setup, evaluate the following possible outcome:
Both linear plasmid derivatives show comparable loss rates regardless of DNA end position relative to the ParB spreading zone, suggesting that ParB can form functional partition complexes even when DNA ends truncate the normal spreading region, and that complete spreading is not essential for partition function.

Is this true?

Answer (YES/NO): NO